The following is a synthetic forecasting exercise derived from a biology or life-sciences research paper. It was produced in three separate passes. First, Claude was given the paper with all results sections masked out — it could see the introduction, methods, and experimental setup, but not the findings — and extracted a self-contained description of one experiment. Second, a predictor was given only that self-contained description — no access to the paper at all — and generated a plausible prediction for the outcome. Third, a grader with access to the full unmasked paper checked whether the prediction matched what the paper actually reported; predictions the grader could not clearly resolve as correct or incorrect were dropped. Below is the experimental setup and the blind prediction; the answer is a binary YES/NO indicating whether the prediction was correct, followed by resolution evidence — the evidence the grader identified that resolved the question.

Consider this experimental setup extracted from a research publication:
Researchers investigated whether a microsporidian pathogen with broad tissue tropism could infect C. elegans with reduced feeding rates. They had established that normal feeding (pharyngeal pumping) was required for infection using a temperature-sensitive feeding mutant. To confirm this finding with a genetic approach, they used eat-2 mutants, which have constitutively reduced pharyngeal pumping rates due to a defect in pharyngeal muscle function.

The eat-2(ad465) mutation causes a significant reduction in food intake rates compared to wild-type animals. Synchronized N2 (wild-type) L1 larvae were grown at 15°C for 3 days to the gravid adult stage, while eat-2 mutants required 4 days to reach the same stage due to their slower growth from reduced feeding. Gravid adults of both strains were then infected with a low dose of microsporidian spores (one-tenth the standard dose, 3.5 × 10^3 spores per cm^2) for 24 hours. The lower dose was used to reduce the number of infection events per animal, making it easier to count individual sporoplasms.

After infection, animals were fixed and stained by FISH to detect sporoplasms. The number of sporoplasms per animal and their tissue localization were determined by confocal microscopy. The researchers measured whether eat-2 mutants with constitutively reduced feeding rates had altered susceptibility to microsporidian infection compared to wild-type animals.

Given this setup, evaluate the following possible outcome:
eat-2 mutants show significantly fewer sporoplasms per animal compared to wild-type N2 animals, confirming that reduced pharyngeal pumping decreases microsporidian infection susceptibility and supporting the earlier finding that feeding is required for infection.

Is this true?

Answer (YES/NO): YES